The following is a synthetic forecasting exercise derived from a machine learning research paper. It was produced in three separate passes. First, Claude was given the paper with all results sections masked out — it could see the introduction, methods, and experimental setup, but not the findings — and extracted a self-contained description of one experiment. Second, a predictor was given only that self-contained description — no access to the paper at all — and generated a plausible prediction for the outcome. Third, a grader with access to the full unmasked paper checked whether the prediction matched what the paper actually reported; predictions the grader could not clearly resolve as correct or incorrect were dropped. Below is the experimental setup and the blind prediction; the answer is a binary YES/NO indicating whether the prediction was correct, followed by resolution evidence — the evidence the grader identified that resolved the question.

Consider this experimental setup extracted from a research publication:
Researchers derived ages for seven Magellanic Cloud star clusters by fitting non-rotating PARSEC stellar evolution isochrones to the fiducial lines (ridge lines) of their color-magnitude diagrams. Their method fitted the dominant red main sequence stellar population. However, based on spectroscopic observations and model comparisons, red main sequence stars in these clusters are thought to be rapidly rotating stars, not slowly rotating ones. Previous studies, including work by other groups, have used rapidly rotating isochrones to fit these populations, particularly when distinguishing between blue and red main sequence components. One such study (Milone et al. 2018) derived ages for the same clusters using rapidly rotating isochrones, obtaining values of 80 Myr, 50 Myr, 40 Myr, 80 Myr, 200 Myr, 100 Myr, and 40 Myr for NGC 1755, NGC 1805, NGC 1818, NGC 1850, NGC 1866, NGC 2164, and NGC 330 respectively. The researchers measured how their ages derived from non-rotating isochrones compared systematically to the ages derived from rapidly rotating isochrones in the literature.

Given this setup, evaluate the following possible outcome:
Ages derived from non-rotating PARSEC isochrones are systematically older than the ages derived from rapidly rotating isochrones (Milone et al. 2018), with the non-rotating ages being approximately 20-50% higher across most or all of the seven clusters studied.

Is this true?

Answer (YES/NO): NO